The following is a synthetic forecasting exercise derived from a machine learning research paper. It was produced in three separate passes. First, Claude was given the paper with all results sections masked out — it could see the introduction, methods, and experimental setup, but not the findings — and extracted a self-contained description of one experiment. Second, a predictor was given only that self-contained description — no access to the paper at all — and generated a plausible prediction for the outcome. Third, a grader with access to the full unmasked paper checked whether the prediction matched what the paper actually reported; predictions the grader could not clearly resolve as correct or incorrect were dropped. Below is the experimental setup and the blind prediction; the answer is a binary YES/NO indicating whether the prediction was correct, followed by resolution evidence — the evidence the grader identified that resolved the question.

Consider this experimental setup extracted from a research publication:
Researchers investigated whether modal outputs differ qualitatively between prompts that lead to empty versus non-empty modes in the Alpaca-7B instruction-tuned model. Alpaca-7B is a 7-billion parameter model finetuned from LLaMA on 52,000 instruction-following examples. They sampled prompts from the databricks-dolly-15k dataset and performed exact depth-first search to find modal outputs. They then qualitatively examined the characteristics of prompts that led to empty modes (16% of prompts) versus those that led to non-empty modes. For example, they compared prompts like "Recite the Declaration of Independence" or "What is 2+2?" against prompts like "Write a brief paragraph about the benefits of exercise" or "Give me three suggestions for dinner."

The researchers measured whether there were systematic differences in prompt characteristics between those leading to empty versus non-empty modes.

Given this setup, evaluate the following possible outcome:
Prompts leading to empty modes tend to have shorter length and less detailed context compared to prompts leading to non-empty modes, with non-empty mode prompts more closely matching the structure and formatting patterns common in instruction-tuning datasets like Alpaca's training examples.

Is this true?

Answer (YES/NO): NO